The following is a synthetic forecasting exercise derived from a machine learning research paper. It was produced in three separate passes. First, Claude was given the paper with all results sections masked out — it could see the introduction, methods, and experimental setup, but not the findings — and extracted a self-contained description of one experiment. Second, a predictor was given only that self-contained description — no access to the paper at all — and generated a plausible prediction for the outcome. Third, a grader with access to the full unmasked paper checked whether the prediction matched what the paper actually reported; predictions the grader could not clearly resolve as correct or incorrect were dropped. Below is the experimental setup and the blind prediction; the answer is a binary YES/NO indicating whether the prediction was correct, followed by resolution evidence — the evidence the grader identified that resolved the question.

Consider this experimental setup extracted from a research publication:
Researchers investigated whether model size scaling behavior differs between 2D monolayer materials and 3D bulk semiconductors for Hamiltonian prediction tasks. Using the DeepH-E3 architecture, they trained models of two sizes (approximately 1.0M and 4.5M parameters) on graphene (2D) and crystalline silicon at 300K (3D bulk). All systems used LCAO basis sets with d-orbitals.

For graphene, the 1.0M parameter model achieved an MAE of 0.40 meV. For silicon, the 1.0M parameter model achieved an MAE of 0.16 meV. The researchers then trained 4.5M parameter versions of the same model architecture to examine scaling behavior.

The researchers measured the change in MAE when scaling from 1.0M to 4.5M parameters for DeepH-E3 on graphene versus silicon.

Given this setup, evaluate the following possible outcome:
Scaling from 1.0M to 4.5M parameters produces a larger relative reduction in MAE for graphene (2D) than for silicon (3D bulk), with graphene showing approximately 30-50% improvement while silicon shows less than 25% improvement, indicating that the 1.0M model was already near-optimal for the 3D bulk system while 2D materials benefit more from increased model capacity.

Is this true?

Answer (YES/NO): NO